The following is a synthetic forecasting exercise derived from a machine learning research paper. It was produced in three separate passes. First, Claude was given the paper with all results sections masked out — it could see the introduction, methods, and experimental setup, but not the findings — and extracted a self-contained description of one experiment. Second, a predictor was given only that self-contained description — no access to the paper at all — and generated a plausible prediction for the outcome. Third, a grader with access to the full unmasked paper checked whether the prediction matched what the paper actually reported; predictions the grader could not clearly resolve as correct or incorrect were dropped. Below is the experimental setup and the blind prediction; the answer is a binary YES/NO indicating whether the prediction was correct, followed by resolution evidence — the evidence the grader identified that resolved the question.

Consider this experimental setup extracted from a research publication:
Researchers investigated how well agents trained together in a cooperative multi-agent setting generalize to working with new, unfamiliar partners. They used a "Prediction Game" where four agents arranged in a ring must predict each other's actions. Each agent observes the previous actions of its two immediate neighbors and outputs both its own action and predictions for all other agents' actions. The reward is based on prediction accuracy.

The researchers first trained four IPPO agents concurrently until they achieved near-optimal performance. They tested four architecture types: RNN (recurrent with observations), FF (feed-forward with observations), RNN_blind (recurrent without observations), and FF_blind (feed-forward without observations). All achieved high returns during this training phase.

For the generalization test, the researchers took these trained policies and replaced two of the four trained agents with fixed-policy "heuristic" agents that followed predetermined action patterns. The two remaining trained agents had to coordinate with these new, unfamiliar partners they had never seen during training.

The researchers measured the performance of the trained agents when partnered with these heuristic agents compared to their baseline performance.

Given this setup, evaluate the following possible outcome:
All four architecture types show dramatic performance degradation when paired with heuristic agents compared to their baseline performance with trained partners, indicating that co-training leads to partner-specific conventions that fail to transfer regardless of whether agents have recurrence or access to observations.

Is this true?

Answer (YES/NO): YES